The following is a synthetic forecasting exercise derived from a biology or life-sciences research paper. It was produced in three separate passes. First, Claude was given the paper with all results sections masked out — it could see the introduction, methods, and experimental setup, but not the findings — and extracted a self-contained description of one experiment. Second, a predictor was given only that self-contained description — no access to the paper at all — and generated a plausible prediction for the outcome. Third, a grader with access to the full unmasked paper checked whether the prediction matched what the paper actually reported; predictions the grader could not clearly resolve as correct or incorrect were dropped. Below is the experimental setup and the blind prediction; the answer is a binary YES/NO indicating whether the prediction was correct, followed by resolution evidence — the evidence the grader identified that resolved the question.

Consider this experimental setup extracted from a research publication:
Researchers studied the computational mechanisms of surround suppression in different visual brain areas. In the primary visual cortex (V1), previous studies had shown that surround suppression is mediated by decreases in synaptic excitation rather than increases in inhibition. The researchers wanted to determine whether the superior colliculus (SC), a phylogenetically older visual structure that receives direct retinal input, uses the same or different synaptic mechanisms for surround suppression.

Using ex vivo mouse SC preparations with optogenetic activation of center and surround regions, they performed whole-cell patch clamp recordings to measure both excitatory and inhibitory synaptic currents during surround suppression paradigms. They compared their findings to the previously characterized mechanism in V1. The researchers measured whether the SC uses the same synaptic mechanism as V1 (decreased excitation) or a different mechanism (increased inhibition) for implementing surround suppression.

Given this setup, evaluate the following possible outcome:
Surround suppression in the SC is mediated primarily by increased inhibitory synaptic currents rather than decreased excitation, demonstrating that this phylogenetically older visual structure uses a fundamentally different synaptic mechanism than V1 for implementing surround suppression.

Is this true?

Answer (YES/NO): NO